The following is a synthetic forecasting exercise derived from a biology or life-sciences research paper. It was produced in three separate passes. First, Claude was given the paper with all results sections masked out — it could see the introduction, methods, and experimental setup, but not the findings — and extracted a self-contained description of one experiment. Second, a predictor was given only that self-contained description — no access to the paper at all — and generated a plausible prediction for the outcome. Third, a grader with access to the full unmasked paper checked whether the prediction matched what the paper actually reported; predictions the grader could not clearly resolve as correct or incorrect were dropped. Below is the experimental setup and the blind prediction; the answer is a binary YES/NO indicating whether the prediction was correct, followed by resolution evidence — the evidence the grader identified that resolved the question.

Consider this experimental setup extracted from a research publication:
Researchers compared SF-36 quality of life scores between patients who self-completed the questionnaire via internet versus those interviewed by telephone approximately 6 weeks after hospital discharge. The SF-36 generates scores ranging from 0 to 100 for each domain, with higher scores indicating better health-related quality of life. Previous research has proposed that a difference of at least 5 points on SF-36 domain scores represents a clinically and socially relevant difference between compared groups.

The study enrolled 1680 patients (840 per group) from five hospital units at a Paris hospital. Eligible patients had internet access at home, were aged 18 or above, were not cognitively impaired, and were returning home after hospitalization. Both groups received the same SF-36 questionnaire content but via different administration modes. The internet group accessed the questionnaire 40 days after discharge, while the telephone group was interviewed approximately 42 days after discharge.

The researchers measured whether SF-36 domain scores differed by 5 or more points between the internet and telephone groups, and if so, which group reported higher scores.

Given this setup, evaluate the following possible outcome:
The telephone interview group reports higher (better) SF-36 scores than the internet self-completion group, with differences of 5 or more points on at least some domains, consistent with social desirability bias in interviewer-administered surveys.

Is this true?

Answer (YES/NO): YES